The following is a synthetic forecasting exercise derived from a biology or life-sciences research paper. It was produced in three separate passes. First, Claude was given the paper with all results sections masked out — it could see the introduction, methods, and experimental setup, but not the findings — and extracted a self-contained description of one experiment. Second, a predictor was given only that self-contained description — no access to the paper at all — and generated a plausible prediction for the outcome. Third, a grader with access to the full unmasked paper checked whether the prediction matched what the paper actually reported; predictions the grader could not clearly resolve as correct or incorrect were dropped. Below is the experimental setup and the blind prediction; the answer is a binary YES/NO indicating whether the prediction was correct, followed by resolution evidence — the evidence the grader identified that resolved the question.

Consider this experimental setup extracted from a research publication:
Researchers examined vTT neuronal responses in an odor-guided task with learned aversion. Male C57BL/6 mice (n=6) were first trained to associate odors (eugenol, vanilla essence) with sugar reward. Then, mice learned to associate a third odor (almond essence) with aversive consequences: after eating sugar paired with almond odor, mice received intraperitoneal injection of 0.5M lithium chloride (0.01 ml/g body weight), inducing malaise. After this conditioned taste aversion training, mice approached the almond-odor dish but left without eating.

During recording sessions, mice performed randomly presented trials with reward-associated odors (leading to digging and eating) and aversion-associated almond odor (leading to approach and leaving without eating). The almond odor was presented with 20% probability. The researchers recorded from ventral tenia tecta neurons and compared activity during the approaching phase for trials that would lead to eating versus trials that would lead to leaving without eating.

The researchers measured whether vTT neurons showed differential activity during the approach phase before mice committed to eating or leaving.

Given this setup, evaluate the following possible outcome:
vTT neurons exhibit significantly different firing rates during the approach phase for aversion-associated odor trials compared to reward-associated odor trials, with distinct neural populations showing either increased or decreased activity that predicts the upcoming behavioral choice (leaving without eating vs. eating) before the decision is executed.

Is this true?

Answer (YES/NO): YES